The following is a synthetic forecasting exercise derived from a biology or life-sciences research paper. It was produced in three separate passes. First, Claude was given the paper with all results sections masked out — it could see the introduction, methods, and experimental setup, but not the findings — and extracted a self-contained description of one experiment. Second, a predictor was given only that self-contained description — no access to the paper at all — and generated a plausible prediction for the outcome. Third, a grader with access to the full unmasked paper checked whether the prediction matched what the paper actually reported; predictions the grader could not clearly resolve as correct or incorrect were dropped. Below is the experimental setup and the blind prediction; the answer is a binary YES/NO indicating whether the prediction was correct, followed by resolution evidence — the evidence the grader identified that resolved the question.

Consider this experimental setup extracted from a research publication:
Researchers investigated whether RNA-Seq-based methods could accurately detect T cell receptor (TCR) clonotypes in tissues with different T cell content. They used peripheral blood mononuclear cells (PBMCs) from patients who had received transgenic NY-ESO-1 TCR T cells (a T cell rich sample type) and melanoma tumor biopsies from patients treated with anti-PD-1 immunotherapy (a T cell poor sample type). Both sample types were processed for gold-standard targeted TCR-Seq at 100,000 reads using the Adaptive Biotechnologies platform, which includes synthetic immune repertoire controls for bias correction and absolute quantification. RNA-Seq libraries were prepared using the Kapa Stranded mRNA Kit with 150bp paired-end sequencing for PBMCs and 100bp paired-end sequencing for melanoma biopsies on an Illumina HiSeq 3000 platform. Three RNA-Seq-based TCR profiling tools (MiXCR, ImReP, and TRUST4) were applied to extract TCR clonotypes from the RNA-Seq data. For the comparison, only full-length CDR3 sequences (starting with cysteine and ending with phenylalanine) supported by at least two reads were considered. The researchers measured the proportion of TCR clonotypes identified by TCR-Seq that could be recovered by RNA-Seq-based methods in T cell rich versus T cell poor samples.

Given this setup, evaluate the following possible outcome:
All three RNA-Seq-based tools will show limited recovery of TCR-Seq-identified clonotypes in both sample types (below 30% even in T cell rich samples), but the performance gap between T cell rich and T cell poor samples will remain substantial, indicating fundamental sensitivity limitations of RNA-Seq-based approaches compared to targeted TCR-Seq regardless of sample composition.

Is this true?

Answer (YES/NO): NO